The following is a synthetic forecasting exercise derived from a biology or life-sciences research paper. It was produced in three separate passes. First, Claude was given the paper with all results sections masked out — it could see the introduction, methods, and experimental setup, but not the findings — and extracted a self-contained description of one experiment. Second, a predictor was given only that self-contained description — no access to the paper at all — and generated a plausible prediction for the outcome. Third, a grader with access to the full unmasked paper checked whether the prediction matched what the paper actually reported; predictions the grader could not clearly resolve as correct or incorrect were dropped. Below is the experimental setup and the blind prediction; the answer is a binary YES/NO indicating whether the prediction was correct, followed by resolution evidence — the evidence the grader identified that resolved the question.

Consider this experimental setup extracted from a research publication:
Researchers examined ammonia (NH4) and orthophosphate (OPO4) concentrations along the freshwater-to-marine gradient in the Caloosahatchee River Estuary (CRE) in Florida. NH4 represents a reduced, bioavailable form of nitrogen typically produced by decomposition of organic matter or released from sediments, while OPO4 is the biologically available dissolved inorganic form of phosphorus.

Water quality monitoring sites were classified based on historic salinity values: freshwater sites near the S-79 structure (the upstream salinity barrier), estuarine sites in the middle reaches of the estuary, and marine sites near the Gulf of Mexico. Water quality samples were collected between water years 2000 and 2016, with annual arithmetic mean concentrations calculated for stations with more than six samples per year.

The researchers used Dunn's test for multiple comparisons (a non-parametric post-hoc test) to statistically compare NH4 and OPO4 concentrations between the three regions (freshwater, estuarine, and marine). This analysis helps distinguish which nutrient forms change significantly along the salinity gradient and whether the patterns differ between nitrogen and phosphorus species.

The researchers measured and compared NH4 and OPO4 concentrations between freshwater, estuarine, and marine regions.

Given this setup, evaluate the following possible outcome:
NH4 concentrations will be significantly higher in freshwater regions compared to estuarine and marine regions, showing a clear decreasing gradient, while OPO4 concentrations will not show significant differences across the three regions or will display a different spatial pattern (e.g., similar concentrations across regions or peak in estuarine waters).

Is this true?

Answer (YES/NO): NO